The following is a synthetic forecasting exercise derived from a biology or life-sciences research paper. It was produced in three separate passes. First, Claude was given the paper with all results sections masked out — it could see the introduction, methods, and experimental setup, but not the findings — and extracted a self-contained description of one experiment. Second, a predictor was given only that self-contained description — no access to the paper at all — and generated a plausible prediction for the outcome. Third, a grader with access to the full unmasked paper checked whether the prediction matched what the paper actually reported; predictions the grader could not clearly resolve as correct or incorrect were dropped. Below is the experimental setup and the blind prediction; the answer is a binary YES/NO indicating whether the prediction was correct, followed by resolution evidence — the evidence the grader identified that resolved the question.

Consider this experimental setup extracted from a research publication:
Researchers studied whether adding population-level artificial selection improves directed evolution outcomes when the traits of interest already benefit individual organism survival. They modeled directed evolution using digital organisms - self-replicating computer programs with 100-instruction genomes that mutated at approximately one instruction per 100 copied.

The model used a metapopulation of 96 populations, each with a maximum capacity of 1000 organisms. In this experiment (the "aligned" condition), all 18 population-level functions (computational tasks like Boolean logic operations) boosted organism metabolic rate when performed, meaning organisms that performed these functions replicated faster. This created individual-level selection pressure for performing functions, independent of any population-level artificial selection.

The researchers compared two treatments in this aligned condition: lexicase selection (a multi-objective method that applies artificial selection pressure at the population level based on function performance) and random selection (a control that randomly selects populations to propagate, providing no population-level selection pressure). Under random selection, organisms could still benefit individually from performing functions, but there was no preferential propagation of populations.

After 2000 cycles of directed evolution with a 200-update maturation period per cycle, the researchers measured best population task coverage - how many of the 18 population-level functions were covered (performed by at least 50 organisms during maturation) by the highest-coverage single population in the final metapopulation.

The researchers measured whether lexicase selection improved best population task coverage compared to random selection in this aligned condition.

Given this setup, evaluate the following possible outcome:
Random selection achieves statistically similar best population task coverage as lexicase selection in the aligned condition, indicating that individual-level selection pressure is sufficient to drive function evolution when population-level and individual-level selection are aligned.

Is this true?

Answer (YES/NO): NO